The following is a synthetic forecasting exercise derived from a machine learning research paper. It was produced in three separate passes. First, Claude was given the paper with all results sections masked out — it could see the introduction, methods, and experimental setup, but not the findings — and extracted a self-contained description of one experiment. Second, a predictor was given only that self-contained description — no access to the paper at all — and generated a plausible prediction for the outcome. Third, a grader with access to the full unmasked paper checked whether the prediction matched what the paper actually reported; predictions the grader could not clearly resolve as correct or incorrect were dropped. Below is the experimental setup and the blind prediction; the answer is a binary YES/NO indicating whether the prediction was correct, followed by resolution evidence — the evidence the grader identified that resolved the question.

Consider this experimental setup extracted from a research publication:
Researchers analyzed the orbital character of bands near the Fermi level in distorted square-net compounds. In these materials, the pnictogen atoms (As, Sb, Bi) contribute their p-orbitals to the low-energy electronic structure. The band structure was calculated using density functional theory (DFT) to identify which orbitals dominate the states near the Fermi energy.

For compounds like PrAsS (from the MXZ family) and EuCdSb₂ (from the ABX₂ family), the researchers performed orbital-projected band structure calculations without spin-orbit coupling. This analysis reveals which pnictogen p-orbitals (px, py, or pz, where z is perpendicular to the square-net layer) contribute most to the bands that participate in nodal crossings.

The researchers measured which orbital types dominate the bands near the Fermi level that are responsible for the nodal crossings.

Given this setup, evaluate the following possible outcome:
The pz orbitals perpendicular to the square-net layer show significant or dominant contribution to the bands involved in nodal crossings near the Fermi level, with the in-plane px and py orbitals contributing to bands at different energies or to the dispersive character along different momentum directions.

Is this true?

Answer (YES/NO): NO